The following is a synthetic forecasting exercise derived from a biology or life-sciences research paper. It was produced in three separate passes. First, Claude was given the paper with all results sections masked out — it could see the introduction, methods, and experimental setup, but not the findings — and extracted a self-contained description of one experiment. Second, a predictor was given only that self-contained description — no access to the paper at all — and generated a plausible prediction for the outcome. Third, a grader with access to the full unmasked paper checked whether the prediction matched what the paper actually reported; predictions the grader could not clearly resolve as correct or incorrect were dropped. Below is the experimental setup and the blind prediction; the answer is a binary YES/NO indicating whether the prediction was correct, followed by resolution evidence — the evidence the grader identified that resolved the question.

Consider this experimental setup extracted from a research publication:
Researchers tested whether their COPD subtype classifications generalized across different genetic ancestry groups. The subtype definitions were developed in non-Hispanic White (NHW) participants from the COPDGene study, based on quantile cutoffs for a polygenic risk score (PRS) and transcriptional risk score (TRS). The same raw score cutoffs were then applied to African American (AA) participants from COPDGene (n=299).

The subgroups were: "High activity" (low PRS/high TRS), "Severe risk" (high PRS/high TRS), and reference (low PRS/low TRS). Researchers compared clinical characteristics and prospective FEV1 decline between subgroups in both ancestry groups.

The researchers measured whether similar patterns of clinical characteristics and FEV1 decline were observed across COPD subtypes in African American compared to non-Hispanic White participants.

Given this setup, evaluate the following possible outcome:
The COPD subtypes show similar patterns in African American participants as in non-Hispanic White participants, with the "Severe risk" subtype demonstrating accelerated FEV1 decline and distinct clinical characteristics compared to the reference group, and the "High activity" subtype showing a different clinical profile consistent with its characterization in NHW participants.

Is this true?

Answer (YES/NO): NO